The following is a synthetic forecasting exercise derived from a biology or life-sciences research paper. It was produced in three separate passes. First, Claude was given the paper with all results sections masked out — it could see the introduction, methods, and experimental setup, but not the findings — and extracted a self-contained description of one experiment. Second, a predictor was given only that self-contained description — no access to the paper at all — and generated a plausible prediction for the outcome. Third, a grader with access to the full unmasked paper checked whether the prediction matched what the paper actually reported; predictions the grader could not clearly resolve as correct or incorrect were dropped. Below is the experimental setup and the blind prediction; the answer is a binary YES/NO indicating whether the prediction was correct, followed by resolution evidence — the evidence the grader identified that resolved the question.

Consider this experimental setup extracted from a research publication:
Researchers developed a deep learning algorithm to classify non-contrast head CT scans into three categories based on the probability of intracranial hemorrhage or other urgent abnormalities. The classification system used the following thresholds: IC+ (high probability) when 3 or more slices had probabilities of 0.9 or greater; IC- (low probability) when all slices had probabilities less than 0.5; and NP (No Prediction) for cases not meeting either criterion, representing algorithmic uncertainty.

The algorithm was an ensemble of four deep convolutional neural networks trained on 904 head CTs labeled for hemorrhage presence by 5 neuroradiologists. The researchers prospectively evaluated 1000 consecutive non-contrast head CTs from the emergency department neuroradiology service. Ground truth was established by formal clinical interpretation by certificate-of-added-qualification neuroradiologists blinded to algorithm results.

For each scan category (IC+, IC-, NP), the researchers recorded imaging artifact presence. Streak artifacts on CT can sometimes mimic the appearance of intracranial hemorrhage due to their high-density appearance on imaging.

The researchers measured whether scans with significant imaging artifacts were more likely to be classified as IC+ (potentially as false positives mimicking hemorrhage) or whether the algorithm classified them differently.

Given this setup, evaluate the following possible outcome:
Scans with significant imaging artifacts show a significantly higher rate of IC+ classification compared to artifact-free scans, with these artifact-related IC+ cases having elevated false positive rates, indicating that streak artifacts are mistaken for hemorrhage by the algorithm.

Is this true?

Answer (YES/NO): NO